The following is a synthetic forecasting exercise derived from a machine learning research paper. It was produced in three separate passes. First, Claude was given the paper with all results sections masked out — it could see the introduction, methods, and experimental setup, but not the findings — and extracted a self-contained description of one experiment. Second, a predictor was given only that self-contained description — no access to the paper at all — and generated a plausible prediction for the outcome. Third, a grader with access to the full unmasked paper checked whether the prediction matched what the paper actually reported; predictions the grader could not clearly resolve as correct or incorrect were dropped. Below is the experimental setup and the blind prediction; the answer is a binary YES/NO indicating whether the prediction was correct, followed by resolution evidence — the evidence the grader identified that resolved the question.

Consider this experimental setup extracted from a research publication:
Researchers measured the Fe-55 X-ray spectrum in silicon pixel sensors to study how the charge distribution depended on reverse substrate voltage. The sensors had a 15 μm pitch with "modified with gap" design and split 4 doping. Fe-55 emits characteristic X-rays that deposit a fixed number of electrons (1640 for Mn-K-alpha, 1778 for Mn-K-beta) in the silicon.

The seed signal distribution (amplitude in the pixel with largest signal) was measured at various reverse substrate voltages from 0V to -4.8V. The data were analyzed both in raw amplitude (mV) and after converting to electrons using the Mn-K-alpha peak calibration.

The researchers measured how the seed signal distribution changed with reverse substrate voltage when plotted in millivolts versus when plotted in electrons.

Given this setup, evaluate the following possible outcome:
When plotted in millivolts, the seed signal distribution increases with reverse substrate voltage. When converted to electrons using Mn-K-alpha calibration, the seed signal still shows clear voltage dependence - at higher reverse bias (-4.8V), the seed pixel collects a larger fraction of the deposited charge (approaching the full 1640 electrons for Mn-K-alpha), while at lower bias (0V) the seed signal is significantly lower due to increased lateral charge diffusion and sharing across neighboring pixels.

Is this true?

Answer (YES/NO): NO